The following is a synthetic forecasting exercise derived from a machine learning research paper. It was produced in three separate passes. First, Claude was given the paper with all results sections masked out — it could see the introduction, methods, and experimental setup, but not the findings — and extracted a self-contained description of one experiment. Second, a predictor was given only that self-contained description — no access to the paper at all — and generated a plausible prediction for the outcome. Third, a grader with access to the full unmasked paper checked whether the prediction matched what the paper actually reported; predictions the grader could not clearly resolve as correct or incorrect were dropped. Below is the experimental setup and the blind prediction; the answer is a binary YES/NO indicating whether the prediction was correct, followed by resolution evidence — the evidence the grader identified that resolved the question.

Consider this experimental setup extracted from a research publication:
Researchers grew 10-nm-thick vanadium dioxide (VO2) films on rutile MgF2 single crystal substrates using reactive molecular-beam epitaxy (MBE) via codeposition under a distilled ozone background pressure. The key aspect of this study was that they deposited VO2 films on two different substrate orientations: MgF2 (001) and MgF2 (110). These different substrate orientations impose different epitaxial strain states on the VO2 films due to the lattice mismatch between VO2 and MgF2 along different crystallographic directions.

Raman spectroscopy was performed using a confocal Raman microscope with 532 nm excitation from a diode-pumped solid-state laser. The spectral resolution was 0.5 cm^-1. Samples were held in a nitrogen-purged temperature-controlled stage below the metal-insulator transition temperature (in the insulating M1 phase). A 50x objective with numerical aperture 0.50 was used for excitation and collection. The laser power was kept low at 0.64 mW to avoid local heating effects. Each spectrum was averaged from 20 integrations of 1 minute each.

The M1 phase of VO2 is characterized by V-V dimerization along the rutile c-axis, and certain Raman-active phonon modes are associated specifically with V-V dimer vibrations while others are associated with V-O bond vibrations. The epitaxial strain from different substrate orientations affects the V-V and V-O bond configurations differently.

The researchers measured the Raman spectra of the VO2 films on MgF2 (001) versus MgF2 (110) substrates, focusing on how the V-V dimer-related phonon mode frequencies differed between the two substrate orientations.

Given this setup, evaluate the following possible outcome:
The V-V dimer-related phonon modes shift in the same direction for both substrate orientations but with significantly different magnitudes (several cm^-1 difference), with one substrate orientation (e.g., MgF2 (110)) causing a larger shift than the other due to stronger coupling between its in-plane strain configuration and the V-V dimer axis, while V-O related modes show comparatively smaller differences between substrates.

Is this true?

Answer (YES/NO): NO